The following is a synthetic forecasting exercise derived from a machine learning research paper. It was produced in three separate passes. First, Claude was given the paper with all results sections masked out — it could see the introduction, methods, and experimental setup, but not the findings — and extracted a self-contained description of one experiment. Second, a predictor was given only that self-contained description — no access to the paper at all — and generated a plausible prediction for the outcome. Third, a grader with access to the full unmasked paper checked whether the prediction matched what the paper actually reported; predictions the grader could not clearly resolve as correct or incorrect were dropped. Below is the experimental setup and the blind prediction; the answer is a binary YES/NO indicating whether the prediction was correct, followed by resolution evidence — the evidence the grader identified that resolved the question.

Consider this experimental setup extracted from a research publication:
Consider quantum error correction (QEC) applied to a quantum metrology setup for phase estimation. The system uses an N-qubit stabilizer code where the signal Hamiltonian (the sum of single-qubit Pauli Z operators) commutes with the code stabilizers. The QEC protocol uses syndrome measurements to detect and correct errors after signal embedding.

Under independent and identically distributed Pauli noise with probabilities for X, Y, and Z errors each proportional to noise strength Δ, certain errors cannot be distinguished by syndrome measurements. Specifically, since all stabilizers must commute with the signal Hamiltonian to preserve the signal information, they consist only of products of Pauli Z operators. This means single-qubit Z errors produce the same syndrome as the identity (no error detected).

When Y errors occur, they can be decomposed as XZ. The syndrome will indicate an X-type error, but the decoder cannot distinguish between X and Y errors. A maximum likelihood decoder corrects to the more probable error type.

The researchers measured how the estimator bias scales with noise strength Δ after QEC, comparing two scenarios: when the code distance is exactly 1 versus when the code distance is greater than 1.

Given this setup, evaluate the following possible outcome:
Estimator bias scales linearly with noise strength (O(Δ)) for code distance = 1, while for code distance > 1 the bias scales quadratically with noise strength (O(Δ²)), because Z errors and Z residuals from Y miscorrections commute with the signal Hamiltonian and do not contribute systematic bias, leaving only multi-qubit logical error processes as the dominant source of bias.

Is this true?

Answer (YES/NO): NO